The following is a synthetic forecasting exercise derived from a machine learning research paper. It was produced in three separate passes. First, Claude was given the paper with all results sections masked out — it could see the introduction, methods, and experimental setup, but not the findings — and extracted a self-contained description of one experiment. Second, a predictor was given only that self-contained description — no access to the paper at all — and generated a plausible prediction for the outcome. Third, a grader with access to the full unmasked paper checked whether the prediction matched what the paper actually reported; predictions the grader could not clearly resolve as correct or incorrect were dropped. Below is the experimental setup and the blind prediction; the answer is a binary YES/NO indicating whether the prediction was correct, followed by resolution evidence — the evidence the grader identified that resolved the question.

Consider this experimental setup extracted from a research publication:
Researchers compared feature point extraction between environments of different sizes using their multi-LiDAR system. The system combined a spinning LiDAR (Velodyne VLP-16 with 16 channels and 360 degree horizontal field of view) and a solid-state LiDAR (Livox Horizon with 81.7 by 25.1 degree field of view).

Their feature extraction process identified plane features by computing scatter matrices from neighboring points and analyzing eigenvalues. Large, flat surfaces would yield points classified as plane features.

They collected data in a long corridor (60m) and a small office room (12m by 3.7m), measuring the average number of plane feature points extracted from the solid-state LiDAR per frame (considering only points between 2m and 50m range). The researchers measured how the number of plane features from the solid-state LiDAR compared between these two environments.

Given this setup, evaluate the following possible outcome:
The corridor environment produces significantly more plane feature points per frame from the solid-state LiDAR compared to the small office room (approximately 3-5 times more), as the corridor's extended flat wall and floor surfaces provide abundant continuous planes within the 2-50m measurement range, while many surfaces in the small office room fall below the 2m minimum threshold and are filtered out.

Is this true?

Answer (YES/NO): YES